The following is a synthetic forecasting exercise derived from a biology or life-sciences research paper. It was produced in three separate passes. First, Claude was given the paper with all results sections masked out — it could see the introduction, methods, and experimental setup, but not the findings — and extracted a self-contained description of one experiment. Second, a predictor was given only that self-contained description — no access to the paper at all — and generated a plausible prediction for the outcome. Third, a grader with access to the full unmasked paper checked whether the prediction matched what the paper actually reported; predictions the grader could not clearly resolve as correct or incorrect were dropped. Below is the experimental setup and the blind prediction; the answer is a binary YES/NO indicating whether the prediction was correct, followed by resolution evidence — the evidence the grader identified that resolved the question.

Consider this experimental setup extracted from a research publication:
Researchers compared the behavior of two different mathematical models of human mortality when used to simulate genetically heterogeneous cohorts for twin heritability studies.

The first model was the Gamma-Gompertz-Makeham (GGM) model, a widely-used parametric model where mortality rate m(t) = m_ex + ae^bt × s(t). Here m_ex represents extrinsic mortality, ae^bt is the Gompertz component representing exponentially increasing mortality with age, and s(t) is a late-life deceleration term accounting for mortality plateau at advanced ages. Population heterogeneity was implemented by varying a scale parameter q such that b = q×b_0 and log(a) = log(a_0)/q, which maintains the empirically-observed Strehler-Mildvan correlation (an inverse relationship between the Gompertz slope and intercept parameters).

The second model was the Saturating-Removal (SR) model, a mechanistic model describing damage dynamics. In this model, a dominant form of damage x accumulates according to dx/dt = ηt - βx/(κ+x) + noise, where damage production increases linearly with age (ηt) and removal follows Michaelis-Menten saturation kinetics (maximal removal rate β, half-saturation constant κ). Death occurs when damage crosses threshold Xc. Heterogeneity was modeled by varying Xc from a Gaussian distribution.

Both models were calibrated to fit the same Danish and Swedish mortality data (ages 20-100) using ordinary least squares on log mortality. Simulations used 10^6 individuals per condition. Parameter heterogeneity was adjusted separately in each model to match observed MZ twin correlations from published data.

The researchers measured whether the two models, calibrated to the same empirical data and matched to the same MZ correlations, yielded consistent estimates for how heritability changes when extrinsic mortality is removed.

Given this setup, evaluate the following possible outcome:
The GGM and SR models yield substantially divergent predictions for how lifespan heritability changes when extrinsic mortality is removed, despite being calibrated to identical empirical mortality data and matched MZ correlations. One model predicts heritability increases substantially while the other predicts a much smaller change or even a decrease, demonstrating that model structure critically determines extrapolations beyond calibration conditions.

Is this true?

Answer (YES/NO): NO